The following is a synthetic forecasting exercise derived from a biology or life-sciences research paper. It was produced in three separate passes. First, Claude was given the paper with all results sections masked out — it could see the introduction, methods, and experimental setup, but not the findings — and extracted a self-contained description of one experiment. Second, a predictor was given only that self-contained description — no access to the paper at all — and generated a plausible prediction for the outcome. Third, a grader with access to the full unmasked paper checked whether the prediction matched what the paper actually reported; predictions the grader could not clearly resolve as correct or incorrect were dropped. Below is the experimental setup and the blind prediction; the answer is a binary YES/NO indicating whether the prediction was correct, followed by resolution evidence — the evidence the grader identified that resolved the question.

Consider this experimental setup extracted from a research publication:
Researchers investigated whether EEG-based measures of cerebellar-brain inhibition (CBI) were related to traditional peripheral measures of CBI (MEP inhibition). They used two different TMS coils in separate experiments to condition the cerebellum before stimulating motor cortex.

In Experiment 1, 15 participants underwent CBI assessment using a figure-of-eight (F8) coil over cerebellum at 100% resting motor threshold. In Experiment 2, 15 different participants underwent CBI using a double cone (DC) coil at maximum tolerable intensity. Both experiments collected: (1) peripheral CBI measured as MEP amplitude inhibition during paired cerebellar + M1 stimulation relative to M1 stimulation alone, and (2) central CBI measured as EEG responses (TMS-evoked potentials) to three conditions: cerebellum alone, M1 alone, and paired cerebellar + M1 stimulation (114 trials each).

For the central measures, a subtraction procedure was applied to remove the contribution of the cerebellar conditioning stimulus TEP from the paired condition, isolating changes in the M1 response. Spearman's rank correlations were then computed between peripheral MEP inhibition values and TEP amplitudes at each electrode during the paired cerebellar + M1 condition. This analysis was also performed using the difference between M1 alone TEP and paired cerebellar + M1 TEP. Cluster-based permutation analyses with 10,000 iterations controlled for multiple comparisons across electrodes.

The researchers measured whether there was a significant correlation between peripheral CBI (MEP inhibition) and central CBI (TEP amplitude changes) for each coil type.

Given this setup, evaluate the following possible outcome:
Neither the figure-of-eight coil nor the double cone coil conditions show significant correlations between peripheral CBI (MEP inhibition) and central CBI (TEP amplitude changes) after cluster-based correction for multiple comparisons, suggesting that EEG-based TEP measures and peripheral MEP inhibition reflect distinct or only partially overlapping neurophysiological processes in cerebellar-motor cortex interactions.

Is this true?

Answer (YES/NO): NO